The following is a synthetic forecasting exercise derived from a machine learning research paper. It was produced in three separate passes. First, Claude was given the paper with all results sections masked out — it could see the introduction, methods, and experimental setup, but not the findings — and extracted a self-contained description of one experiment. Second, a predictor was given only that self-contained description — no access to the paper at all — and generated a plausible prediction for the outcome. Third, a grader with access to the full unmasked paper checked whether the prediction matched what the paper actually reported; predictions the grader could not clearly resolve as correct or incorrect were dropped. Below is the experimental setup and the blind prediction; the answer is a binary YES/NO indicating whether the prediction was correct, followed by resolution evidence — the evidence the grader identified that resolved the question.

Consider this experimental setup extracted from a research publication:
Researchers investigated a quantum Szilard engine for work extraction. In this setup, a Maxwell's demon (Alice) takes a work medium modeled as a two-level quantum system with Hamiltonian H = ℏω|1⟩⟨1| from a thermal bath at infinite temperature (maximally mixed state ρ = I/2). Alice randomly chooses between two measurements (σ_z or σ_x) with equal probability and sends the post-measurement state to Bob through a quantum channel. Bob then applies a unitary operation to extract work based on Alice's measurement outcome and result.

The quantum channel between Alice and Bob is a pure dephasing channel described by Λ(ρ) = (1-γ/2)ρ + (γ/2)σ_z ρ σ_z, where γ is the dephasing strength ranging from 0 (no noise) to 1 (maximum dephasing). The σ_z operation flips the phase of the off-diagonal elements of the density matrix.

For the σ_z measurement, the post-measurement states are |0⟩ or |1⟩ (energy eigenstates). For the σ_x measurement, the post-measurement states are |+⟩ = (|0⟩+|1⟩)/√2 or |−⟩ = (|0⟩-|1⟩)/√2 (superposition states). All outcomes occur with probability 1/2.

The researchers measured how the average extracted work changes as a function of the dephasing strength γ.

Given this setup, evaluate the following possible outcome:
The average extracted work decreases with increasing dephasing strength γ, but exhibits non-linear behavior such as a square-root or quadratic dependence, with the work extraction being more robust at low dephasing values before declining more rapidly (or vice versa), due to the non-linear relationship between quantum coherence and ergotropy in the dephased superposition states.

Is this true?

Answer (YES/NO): NO